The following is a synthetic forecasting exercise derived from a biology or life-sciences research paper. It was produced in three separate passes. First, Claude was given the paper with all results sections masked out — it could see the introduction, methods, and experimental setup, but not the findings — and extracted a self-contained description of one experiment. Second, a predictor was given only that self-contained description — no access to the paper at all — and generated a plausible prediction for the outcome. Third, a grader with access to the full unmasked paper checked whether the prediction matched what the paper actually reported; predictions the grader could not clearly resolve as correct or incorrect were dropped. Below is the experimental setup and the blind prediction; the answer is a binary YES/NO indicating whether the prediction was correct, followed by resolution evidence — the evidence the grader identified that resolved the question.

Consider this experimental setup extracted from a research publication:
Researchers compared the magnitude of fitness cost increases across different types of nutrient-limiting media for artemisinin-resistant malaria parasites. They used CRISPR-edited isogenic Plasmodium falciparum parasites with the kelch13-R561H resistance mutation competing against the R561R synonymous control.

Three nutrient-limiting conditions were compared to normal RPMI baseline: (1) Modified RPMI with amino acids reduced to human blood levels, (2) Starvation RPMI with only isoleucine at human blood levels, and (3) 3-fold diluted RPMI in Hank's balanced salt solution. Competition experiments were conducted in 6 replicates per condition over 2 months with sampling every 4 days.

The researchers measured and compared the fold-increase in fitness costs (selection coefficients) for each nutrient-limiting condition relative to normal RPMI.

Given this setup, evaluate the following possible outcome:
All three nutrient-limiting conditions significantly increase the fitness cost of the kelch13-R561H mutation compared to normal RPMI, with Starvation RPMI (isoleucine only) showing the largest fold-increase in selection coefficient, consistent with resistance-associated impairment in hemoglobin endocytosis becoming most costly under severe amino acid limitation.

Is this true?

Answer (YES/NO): NO